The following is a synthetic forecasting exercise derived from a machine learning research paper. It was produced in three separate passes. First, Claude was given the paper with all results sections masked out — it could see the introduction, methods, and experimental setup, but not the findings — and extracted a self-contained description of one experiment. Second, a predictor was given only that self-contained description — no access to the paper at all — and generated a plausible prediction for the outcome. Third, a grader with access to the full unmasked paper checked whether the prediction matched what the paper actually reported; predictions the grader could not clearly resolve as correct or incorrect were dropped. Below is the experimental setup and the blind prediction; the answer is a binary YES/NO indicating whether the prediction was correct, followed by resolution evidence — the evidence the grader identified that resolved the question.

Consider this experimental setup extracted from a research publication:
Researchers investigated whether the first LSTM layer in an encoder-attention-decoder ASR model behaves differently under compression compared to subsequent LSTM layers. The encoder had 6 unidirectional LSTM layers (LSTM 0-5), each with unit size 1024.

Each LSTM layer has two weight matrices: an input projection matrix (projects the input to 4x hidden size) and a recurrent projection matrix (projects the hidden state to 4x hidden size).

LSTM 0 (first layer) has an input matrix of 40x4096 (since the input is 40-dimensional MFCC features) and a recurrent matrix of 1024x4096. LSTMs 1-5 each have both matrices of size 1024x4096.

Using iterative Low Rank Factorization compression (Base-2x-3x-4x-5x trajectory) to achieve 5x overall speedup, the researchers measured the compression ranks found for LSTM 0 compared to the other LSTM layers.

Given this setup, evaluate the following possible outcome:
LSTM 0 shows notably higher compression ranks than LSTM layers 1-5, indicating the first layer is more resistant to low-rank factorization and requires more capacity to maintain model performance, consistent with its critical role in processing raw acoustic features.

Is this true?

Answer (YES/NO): YES